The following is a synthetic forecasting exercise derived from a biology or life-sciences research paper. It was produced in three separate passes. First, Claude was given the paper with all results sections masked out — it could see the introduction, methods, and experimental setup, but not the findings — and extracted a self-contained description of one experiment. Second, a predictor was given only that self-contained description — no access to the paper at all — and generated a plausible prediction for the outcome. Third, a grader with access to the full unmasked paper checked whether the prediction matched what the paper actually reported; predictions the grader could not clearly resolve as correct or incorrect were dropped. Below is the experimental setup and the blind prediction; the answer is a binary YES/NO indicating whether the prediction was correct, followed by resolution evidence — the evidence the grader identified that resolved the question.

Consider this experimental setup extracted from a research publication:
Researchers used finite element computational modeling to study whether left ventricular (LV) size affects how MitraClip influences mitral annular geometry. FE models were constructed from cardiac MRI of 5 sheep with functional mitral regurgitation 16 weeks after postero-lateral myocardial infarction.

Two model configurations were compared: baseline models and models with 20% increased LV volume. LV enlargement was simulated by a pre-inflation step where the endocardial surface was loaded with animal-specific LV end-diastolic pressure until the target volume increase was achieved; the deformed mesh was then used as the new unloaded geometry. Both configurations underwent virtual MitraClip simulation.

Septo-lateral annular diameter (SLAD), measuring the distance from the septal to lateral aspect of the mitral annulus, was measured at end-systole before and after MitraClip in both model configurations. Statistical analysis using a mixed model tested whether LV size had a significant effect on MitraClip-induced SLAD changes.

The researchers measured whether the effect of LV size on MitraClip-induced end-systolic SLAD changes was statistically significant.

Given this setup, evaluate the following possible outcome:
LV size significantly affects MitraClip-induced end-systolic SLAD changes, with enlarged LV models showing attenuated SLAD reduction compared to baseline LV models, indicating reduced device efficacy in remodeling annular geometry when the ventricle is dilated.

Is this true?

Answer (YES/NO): NO